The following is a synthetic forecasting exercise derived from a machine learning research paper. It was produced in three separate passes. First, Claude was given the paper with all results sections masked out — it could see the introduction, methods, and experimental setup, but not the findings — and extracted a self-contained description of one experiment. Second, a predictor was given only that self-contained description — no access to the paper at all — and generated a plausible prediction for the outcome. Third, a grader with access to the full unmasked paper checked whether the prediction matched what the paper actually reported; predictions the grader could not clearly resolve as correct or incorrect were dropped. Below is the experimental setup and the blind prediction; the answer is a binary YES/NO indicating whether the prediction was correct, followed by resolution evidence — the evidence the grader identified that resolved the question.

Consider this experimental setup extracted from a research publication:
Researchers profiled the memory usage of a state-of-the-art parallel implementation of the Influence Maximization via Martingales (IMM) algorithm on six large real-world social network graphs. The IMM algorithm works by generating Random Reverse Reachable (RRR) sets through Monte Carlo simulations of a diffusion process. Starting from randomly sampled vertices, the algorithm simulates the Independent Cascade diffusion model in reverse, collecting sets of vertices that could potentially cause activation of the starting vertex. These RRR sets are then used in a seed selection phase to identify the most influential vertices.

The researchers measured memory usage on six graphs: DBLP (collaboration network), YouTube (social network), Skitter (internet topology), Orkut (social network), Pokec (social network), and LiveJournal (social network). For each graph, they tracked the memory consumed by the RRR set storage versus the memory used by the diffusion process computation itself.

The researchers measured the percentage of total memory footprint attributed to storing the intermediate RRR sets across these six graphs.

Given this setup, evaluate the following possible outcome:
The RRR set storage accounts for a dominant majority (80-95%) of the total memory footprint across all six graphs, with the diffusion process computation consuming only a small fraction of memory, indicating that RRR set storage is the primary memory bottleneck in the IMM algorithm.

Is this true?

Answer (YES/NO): NO